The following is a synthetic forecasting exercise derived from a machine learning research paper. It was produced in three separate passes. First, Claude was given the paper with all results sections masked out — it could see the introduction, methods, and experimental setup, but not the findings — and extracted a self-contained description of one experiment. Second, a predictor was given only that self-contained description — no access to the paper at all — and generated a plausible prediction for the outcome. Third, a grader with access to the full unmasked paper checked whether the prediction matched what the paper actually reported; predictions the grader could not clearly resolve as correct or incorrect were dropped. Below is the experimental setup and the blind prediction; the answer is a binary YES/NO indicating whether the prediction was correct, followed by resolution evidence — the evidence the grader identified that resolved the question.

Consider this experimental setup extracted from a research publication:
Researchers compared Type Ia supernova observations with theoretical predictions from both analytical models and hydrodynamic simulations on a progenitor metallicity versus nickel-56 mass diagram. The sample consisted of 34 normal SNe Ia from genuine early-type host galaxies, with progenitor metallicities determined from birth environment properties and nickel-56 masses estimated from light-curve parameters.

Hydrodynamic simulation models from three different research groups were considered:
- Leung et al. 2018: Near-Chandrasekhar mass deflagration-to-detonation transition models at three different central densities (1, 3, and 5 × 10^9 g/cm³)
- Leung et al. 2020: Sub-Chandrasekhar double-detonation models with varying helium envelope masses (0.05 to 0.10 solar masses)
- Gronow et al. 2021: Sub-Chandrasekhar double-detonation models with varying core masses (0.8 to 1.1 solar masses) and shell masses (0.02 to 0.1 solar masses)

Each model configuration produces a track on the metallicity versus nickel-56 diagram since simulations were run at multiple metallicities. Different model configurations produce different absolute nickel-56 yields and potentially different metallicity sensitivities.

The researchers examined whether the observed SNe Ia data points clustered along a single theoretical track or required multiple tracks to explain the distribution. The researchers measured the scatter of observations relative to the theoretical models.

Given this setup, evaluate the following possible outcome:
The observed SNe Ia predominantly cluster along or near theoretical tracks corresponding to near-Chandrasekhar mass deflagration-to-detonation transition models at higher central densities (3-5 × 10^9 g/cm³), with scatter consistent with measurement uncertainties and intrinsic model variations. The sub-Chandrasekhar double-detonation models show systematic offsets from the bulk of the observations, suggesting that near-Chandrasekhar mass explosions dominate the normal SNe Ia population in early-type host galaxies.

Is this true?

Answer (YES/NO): NO